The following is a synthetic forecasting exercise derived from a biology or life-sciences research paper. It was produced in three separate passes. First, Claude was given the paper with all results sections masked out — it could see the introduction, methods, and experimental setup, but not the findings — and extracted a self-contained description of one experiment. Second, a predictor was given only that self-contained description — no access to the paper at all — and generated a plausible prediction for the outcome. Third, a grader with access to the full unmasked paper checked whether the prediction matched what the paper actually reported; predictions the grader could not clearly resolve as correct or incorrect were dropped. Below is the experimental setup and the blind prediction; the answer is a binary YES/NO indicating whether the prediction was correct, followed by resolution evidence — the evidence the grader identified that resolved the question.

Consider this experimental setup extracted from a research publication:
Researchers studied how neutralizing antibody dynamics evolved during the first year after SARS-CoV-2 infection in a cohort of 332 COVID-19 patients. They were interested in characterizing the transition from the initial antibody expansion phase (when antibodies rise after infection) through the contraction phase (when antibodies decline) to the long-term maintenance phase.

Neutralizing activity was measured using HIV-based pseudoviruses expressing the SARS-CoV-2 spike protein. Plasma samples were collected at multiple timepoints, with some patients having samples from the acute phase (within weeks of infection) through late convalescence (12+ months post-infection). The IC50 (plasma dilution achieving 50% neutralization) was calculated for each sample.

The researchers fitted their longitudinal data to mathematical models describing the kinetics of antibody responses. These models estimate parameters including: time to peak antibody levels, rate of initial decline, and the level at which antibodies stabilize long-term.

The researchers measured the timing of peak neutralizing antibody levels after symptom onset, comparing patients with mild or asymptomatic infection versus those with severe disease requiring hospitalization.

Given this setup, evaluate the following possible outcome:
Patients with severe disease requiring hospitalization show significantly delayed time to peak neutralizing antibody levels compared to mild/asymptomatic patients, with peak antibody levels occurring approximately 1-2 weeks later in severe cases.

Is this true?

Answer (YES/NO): NO